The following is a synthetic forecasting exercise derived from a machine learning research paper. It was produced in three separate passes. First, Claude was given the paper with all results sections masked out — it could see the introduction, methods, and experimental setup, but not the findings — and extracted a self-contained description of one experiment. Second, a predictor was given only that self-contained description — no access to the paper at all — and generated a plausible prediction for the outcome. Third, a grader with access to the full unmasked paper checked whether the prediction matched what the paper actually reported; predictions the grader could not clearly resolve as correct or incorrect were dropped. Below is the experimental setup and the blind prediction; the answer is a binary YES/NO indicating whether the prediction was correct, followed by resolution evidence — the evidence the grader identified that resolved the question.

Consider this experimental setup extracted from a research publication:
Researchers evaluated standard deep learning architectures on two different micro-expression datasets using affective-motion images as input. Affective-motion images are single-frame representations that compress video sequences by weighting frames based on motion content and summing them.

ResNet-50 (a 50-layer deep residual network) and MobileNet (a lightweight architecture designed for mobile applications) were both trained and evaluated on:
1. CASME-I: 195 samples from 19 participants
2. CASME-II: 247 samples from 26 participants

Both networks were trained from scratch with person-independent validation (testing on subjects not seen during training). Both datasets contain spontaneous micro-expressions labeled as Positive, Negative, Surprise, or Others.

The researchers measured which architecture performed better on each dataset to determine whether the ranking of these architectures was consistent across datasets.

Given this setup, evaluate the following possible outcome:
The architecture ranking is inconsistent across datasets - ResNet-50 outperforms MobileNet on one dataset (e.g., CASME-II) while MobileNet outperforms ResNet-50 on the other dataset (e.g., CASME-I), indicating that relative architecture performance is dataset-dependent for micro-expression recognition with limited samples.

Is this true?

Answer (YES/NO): YES